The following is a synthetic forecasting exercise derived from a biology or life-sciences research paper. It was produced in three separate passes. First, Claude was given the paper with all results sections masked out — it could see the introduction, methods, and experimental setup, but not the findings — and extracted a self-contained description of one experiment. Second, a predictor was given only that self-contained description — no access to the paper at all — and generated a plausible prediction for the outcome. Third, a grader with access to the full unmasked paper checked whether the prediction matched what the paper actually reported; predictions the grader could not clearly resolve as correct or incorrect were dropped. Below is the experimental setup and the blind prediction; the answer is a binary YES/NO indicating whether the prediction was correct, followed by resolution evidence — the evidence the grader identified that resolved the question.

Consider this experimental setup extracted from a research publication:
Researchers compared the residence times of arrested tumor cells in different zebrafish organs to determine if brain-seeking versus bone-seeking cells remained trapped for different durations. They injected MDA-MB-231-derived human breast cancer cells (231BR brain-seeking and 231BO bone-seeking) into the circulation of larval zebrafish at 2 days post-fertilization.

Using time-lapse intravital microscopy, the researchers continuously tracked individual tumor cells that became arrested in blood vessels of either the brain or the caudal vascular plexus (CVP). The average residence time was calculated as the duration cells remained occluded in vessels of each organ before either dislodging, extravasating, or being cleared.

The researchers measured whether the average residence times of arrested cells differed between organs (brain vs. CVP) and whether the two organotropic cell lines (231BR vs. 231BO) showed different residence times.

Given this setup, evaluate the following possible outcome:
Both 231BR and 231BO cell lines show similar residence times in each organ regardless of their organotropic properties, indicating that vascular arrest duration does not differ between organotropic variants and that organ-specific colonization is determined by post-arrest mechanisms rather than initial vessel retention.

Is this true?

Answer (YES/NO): YES